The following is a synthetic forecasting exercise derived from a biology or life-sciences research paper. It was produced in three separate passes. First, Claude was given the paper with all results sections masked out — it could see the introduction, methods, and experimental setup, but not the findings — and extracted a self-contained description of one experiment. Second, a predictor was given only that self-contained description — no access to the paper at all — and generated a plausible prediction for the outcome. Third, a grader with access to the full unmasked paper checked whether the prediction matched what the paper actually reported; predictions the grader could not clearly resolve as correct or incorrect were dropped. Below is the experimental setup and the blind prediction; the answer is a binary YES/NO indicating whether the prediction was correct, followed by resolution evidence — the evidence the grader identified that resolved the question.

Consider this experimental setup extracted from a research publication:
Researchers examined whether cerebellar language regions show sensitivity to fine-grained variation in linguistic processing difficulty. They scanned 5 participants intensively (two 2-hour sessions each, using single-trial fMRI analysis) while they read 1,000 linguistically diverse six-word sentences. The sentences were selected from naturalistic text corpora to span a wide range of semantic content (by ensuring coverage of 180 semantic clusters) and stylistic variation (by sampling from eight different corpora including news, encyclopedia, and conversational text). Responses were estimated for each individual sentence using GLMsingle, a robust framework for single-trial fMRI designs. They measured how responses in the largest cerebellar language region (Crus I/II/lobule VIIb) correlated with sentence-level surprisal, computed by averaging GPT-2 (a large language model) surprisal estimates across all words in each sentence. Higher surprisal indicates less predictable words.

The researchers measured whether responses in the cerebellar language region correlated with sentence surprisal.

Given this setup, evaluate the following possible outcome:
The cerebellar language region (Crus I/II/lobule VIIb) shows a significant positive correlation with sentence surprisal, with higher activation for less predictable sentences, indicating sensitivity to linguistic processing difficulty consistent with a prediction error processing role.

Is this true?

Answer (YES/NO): YES